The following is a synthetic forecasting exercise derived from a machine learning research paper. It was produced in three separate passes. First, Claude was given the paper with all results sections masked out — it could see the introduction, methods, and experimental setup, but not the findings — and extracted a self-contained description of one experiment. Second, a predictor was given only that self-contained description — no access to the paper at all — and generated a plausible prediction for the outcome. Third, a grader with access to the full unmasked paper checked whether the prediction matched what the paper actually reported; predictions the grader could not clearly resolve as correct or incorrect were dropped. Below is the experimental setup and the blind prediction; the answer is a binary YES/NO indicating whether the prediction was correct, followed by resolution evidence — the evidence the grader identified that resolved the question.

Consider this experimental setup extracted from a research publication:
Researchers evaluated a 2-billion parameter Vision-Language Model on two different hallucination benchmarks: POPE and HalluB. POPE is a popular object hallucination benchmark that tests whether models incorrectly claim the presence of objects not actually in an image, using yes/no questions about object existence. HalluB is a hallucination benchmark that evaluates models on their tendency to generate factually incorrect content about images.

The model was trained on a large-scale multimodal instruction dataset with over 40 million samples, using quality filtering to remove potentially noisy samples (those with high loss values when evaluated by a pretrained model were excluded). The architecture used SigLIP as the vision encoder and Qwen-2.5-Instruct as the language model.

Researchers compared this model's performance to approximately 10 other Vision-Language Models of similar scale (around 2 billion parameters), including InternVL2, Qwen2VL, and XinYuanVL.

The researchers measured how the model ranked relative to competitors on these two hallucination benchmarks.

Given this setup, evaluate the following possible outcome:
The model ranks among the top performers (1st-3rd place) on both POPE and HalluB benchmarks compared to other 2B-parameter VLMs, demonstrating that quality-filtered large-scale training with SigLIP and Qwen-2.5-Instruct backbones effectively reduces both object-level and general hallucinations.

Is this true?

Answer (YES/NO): NO